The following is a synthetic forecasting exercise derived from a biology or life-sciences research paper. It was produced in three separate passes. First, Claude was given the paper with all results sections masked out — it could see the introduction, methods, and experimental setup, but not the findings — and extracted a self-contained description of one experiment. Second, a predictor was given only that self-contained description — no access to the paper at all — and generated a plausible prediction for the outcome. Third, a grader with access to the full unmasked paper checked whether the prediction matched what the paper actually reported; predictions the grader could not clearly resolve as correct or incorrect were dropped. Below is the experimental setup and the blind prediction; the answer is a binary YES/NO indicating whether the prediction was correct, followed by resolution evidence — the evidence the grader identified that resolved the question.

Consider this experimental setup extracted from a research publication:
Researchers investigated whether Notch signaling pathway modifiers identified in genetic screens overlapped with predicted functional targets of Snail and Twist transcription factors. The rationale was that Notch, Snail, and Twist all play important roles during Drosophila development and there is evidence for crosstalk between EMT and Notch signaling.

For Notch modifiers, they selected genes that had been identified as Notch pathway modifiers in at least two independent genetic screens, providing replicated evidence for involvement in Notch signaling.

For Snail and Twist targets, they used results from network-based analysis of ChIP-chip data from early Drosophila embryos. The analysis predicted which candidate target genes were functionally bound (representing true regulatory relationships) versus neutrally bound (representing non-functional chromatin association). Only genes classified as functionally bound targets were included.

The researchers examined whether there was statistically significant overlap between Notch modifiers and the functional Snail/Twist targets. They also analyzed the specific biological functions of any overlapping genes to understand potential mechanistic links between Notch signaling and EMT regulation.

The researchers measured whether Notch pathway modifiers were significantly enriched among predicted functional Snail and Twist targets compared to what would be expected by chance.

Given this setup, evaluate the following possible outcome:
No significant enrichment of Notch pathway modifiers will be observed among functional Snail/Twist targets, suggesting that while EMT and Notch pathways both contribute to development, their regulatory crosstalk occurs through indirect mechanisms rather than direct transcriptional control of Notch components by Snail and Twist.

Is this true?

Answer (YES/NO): NO